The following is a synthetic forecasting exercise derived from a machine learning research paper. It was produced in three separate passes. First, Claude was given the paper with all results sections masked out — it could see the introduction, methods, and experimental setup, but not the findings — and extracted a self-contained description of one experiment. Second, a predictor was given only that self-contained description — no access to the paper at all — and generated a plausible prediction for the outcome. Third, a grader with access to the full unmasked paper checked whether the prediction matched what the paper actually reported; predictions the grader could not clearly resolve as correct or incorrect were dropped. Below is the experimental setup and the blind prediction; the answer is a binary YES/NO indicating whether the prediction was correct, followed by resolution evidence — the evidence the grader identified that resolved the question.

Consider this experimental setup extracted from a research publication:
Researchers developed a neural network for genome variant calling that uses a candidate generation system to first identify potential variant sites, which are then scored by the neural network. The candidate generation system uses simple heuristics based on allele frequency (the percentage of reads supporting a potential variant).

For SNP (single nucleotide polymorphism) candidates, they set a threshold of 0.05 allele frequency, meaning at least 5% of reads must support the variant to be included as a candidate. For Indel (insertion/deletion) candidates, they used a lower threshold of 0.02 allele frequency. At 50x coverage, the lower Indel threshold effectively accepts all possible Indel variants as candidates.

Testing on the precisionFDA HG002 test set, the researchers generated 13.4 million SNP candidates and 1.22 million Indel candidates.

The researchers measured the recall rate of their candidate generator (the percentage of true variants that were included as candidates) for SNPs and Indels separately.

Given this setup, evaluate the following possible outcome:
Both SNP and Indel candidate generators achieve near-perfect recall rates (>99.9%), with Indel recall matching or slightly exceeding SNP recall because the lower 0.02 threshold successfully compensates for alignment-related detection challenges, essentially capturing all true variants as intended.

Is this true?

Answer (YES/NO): NO